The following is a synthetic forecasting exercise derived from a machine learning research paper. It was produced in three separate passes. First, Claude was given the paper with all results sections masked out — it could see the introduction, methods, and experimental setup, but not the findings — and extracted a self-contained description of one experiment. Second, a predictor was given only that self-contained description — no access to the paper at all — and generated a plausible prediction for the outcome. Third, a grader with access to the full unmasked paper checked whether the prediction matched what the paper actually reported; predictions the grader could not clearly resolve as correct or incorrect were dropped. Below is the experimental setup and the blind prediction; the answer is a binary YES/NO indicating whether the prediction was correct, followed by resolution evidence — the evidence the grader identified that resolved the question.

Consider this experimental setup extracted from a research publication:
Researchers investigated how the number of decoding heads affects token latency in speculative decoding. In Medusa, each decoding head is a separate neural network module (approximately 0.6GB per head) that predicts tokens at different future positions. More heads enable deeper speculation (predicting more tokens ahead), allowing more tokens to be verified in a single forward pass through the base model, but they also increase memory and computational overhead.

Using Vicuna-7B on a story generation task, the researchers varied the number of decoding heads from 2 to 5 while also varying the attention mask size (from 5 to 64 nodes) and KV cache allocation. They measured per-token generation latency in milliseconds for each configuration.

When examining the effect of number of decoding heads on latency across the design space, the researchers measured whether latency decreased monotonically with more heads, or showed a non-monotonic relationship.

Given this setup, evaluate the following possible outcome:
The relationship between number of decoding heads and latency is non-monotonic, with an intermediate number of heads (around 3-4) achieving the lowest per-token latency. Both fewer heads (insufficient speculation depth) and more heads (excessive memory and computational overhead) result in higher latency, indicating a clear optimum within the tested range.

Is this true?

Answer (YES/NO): YES